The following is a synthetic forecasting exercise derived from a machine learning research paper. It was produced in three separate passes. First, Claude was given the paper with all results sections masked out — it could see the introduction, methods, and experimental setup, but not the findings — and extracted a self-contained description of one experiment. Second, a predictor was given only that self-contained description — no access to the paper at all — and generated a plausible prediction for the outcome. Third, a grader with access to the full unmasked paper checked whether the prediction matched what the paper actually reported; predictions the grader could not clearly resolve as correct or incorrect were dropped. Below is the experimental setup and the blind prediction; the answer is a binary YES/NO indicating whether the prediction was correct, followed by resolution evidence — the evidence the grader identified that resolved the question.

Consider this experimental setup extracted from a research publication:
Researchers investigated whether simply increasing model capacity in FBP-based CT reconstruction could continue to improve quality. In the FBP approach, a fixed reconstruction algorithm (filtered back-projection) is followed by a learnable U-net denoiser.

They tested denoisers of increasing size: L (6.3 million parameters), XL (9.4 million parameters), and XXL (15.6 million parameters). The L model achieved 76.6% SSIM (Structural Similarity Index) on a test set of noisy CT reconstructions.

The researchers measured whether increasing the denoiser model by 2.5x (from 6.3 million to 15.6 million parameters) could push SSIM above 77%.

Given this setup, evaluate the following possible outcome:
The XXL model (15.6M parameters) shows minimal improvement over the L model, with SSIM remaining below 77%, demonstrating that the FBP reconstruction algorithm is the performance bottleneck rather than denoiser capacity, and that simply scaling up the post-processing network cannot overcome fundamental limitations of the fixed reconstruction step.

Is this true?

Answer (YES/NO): YES